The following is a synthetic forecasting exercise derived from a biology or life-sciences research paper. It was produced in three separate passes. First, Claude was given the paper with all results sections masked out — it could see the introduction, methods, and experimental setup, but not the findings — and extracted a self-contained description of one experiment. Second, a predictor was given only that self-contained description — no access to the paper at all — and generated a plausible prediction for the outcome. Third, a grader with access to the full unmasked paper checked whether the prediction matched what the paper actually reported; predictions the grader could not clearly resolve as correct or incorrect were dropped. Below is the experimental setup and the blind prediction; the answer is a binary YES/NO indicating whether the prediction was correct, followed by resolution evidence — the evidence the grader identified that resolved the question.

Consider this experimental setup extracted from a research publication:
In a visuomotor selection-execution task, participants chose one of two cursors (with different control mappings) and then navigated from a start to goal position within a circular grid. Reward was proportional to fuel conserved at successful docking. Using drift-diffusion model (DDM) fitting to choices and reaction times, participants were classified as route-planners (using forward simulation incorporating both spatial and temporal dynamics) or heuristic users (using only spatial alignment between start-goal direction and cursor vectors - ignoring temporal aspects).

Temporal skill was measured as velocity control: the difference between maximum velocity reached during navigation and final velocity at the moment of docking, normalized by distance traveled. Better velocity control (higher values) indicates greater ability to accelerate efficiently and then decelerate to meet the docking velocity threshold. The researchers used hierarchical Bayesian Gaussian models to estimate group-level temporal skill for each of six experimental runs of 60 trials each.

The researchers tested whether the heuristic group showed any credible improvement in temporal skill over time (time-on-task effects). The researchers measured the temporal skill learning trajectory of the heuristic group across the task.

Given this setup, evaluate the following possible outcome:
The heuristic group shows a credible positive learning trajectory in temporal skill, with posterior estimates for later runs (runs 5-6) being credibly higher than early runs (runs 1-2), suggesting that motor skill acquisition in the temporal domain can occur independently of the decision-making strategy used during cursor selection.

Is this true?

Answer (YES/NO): NO